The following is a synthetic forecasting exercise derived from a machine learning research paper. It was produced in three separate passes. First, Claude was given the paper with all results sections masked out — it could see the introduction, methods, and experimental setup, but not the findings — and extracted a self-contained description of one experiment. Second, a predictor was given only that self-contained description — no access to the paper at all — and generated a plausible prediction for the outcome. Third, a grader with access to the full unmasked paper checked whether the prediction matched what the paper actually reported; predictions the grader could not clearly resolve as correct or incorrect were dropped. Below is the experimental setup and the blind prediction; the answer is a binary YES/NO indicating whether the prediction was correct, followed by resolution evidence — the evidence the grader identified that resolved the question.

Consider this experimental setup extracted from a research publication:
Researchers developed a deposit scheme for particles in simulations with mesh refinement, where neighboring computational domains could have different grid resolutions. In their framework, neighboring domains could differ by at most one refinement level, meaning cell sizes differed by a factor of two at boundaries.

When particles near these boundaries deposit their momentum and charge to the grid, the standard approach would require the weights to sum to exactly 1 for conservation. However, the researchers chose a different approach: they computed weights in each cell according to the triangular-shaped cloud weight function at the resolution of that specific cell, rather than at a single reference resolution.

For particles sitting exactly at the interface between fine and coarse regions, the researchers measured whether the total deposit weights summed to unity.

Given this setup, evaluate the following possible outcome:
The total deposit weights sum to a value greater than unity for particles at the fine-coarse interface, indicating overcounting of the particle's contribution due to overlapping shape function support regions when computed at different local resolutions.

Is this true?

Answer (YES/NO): NO